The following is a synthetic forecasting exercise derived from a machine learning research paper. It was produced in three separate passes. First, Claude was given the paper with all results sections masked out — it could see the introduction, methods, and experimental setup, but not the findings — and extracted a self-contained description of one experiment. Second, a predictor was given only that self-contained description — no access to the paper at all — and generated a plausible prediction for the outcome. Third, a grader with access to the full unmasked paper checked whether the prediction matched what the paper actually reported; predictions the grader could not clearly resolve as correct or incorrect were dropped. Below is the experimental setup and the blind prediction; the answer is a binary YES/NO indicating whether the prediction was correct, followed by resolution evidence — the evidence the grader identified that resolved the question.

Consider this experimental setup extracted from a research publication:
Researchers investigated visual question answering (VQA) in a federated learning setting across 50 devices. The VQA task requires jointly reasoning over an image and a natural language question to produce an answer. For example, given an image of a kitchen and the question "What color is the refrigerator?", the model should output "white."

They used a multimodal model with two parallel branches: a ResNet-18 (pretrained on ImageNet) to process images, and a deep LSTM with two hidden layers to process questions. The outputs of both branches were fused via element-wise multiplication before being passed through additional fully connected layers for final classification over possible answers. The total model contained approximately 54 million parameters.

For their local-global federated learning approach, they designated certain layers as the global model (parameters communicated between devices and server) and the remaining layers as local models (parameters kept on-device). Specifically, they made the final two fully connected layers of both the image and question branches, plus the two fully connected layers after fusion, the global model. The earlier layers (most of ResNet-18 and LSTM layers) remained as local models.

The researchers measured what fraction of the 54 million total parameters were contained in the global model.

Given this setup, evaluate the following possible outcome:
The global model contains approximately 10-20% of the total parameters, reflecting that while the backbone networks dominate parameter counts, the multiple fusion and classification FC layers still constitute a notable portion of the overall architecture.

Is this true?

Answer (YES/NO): NO